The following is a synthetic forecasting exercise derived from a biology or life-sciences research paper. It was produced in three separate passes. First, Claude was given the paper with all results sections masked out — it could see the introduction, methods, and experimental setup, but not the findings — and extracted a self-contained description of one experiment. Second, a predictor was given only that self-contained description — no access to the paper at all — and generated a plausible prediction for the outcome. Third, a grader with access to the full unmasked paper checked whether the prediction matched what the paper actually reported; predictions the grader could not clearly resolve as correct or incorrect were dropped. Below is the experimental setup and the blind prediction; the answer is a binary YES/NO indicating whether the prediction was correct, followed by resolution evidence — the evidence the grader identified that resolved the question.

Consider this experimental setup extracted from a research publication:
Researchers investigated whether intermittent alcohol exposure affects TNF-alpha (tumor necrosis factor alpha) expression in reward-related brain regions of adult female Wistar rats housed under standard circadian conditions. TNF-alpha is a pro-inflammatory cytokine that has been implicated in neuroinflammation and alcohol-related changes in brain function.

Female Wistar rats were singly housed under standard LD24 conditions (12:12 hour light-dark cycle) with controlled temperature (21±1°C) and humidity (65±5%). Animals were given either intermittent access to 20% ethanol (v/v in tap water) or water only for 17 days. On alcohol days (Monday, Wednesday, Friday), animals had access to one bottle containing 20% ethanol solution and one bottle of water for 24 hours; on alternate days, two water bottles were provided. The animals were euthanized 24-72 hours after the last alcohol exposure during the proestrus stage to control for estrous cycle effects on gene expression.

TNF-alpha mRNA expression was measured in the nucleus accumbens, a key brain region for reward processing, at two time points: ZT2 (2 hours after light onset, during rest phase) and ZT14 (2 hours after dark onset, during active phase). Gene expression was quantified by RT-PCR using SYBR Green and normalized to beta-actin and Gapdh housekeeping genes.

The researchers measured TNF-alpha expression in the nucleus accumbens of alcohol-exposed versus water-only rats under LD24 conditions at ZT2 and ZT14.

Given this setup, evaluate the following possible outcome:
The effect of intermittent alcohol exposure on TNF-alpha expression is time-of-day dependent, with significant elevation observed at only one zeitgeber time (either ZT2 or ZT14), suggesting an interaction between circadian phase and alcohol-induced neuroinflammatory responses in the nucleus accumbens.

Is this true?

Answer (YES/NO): NO